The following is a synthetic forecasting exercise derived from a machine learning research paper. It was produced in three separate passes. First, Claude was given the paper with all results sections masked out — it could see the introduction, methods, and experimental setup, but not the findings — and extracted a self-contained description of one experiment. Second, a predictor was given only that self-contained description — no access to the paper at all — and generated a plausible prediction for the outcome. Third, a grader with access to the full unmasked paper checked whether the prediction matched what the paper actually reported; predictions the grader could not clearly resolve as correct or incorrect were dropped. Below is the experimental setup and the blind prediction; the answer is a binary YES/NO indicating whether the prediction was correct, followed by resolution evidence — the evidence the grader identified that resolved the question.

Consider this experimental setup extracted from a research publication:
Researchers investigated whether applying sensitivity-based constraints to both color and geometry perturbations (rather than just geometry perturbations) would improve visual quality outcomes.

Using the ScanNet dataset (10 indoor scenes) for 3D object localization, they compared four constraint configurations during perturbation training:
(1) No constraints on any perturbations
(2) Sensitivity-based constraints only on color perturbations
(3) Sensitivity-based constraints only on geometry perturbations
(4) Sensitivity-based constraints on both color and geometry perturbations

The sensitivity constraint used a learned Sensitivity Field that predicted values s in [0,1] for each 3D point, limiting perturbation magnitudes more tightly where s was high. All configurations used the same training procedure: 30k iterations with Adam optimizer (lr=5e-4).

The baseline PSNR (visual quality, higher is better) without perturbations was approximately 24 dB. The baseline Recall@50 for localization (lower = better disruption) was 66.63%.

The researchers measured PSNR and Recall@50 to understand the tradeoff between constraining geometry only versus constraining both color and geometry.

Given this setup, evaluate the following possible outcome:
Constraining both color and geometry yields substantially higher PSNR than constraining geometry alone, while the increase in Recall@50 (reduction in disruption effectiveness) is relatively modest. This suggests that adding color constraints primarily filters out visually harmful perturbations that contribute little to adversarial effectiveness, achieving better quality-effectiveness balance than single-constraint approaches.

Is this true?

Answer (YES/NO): NO